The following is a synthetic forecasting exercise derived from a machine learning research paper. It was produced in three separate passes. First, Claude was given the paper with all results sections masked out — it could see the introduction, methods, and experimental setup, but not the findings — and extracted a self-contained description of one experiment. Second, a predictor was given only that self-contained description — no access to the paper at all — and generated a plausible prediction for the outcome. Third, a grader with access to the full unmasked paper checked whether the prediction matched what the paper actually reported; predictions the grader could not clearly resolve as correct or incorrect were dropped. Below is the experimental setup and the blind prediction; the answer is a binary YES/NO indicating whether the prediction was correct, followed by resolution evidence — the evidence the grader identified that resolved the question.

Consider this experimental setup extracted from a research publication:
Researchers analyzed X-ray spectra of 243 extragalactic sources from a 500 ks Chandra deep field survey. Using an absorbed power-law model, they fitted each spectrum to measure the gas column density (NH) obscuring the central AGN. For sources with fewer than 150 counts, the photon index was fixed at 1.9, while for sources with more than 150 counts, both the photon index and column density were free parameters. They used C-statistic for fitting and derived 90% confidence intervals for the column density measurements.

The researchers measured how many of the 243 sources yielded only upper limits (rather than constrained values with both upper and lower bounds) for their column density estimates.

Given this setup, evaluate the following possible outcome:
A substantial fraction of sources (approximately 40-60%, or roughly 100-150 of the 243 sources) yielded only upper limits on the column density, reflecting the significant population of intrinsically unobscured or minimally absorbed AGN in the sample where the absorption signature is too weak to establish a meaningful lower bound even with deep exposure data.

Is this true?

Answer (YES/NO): YES